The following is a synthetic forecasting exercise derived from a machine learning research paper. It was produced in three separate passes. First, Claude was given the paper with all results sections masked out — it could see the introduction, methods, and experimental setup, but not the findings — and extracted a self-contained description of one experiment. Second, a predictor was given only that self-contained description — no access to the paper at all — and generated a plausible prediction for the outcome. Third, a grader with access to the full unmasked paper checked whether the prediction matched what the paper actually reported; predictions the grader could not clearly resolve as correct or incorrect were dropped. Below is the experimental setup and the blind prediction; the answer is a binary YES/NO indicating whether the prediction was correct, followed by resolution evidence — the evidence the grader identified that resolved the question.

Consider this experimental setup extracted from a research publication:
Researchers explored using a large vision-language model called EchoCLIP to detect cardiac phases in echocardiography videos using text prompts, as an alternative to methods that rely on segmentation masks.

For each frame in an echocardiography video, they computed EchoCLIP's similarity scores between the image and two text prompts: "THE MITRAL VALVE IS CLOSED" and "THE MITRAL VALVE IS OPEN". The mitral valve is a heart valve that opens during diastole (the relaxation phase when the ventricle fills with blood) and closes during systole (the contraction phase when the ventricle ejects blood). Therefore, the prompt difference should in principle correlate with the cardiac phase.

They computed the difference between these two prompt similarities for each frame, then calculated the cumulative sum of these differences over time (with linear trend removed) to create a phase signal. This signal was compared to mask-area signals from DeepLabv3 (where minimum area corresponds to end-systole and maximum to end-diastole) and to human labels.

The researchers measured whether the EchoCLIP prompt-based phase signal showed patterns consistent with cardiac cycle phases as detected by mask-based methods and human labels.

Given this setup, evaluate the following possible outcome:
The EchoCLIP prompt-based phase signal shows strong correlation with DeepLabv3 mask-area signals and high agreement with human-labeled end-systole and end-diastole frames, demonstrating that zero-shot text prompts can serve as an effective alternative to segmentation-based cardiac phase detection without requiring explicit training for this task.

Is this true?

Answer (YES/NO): NO